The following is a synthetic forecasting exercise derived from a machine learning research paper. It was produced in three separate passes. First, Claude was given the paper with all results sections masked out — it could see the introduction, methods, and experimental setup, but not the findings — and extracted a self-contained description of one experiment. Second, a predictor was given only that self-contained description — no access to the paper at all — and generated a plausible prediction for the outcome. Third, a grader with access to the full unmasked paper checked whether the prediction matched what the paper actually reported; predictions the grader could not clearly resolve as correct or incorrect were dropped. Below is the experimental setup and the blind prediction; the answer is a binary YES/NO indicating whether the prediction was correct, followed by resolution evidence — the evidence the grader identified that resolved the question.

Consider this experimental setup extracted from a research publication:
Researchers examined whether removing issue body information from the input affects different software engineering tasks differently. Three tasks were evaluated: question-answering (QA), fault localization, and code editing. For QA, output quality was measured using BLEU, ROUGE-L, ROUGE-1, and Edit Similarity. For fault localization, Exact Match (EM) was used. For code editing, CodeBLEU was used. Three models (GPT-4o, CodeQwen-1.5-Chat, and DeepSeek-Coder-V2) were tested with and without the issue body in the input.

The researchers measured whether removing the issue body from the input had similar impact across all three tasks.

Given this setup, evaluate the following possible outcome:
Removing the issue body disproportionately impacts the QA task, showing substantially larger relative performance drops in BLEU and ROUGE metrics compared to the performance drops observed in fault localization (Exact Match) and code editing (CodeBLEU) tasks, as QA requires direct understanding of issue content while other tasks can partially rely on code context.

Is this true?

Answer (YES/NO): NO